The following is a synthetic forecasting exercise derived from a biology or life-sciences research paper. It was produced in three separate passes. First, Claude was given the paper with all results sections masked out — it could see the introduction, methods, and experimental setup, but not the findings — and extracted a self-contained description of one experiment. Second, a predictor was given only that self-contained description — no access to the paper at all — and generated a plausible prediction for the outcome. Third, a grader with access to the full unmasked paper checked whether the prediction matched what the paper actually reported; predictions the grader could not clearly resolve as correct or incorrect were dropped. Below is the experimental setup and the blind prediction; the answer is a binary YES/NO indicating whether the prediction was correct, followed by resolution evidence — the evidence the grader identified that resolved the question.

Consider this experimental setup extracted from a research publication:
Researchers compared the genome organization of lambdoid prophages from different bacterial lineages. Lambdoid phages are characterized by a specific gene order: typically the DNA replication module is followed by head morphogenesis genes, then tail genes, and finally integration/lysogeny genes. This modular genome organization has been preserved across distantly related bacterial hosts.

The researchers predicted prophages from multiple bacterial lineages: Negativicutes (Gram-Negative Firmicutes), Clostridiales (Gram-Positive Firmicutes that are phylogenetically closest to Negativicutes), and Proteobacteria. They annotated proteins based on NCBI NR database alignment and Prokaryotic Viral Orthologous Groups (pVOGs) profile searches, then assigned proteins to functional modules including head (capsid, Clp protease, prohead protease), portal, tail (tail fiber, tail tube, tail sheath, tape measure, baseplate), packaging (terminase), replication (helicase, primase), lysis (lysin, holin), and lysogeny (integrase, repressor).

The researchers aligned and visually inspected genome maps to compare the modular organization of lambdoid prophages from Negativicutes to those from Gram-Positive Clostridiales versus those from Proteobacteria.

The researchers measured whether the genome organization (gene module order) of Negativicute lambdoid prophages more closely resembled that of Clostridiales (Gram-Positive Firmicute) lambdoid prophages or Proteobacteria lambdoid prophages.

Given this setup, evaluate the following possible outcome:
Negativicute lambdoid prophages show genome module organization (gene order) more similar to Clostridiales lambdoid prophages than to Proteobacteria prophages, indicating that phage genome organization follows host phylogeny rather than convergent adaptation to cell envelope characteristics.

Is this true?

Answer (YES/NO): YES